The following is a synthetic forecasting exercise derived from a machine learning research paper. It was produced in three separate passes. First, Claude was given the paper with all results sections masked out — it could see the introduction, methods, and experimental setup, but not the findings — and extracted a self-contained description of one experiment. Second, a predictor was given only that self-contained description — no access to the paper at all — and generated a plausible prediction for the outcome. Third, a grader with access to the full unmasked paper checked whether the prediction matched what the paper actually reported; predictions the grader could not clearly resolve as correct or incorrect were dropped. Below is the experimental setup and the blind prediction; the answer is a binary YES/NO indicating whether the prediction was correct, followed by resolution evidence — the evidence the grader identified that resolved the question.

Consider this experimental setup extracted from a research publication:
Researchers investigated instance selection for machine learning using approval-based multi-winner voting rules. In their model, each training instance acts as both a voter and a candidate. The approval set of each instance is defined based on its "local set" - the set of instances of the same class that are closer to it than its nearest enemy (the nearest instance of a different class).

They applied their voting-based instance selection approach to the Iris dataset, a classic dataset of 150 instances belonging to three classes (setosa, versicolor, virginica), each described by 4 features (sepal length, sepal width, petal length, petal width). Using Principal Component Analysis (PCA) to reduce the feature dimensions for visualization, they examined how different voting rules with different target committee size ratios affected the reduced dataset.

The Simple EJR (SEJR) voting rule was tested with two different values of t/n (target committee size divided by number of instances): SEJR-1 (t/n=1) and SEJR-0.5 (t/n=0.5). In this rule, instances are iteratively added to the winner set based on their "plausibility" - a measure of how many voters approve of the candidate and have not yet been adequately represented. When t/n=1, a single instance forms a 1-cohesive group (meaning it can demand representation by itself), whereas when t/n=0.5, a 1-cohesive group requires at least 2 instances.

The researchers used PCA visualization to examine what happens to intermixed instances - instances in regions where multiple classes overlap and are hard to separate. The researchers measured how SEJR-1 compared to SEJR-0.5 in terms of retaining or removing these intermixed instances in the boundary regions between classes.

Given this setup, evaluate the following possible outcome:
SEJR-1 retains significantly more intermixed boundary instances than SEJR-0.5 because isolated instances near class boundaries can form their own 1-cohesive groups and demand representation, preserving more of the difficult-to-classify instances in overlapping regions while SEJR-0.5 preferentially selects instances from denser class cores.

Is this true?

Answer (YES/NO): NO